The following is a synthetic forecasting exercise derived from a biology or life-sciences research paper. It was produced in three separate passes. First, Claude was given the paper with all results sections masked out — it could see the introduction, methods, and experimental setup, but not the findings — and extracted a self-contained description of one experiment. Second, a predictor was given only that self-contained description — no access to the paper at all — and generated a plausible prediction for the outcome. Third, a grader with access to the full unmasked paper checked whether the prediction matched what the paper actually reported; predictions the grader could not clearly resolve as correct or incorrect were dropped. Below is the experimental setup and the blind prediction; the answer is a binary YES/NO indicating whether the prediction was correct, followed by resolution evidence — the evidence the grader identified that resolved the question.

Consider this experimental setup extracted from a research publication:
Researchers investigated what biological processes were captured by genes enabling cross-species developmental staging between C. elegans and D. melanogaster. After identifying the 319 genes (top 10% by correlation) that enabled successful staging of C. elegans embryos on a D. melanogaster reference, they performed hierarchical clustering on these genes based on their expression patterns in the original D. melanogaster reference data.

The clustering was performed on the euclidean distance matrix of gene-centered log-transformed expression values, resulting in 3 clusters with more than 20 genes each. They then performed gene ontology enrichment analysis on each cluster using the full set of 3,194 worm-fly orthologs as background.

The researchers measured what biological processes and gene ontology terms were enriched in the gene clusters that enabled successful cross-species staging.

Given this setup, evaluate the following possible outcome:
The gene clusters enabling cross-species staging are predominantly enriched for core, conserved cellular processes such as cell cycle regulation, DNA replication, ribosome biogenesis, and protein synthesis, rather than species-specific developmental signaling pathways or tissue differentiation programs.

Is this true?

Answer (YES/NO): NO